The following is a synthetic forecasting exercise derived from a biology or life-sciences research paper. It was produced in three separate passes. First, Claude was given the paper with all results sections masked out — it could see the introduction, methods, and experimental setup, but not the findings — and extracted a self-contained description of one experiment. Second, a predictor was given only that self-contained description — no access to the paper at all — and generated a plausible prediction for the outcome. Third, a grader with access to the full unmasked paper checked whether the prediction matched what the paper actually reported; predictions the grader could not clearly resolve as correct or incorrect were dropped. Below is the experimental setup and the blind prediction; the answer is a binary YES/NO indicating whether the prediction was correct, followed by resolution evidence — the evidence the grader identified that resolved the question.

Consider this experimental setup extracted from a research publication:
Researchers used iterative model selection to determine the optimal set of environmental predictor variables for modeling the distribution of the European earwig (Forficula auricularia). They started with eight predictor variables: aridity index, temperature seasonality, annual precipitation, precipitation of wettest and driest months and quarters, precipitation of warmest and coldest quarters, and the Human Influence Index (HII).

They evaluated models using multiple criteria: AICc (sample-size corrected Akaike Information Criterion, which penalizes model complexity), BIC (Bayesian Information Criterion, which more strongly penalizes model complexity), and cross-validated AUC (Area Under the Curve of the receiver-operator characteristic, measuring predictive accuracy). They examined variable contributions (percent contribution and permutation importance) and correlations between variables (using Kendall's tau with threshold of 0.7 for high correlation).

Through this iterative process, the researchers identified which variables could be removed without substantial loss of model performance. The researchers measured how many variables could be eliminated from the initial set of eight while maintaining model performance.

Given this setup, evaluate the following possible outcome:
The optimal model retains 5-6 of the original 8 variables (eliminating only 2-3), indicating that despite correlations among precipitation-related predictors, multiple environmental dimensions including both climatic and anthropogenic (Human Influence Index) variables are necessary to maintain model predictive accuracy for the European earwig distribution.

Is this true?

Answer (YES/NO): YES